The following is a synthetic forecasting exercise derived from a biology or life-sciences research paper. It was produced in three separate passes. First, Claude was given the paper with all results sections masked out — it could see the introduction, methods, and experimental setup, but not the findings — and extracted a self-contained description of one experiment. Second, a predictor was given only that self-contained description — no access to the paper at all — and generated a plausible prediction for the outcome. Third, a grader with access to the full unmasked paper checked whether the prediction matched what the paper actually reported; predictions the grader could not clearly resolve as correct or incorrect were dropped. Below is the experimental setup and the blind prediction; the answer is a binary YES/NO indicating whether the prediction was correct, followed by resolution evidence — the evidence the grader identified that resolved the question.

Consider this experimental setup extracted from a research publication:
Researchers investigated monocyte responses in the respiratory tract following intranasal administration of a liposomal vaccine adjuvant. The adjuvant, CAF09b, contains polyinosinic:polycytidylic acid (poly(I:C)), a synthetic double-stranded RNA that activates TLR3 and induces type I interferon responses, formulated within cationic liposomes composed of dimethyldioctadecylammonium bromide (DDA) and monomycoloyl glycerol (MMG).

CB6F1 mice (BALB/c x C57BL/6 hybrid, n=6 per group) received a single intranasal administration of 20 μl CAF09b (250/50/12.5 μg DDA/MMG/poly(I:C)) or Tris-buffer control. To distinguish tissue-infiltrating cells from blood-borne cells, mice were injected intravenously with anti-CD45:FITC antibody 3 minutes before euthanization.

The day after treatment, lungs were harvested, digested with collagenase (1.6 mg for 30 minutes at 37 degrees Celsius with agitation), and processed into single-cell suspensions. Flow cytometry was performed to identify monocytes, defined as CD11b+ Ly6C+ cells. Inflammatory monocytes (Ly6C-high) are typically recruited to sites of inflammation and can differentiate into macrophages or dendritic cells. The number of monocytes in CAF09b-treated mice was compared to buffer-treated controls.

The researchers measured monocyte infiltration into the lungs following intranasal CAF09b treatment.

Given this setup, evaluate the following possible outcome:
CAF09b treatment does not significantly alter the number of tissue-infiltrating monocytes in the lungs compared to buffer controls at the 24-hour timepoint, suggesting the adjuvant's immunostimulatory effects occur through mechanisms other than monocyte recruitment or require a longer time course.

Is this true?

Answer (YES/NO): NO